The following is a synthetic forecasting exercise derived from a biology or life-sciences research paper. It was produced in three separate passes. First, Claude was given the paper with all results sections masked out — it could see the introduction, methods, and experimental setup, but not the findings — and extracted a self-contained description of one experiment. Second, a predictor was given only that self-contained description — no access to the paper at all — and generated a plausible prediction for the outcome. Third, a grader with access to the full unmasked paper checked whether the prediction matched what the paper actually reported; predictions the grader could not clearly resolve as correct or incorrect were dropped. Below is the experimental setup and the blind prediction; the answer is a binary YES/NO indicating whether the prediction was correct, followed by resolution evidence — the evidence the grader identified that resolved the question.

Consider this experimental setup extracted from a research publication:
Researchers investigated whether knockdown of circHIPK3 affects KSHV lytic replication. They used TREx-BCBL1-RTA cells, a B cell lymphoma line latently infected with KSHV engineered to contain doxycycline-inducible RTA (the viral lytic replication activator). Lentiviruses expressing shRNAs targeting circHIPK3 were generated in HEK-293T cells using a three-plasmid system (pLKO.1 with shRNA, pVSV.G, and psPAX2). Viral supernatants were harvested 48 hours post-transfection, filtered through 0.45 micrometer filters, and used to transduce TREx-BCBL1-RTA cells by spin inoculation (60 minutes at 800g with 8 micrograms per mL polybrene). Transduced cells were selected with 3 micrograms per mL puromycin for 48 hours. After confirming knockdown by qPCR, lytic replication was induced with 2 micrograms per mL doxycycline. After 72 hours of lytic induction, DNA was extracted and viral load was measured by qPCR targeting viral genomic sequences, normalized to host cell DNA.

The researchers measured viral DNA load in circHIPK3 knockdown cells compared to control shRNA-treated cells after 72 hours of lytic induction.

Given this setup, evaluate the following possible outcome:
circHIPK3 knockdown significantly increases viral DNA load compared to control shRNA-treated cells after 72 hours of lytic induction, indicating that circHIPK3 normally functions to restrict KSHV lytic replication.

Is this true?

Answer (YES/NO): NO